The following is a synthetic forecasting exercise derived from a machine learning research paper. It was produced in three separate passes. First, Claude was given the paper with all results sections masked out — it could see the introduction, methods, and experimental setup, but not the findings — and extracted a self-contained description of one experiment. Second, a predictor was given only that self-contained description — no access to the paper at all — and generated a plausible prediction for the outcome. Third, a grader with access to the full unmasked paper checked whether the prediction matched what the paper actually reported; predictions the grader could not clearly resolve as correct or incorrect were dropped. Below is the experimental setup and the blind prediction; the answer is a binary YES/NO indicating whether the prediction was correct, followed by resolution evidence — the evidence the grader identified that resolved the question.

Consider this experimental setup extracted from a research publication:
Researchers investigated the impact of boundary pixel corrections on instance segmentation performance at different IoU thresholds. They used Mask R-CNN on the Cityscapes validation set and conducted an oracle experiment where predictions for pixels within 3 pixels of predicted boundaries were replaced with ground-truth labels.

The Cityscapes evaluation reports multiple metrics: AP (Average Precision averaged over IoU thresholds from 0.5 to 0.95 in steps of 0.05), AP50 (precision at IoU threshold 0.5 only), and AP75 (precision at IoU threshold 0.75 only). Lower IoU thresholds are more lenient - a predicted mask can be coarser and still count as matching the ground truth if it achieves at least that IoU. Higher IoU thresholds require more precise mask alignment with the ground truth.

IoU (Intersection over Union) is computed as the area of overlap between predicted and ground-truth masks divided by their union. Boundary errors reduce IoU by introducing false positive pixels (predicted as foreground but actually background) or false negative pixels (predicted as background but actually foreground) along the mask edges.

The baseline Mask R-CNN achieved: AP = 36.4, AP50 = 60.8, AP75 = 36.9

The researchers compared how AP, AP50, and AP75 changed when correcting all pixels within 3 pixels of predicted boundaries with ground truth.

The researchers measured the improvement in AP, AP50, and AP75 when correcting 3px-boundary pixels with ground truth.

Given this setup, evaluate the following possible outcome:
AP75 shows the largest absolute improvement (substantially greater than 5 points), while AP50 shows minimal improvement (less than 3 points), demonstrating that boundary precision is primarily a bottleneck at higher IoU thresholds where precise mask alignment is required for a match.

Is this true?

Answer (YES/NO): NO